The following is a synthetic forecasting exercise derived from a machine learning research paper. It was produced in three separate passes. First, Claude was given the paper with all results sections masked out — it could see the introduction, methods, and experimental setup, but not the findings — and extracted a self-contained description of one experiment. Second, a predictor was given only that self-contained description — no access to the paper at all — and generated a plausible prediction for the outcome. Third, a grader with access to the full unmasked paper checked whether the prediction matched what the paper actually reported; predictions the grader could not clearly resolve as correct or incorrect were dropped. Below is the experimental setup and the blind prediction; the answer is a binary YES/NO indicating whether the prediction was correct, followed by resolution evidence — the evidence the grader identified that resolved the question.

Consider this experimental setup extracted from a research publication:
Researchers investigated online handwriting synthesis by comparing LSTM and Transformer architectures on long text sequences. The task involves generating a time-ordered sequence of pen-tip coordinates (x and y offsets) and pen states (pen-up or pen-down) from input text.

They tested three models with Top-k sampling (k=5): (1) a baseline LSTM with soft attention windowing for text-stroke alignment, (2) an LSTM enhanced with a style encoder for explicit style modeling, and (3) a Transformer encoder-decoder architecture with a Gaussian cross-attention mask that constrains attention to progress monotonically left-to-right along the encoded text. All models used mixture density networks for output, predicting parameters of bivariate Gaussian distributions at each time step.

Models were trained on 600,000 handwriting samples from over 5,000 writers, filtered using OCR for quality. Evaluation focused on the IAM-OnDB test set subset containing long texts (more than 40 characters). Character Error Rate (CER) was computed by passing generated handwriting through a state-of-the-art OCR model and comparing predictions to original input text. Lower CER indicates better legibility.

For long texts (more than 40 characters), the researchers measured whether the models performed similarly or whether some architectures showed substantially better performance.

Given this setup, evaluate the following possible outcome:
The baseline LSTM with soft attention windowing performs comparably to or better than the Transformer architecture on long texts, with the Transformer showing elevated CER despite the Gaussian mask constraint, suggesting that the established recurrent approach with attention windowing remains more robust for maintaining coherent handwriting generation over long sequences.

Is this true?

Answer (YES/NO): NO